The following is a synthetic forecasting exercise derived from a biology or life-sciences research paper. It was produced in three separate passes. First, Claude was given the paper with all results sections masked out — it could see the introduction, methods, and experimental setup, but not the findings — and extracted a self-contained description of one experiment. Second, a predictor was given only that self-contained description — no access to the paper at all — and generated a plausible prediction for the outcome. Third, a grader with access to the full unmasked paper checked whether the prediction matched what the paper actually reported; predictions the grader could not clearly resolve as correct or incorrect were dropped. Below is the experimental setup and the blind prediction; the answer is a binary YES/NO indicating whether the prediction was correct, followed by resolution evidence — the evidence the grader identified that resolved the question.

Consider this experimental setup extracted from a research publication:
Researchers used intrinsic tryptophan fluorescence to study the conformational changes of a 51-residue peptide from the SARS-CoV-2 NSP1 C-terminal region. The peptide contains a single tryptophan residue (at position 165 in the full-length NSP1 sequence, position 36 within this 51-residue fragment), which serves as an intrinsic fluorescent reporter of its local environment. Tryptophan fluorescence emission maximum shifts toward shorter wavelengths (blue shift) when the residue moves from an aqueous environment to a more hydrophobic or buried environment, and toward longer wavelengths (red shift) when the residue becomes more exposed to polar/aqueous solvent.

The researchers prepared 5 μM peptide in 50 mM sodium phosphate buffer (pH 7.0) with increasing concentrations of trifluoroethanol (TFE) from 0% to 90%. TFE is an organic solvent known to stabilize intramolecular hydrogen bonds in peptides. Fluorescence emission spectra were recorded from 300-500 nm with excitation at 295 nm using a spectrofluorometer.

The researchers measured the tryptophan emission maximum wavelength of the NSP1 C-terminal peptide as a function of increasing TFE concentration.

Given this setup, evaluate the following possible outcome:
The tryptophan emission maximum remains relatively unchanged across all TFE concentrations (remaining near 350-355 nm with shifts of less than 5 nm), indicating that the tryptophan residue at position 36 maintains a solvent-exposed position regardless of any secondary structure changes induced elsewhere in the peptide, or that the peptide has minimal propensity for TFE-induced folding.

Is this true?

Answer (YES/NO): NO